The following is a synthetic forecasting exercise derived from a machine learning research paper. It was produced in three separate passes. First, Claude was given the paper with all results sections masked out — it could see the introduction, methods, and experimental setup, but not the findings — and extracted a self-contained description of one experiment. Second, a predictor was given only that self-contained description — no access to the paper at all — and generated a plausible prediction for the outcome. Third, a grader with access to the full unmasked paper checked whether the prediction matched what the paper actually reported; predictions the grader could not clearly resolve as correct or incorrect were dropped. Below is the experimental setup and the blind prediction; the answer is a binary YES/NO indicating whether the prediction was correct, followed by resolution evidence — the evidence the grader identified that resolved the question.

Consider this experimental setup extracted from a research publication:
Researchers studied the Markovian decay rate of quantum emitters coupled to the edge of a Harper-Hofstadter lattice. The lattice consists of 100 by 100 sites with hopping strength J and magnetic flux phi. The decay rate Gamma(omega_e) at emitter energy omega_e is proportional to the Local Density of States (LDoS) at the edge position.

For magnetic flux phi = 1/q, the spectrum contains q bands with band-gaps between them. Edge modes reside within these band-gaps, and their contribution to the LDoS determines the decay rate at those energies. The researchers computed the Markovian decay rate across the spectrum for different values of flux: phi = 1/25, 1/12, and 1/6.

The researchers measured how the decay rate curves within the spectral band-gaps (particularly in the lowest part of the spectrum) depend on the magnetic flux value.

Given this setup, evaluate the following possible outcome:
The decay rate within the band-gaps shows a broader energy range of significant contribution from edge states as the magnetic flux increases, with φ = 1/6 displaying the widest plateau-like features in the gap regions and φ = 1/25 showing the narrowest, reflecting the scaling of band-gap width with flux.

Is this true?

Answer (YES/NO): NO